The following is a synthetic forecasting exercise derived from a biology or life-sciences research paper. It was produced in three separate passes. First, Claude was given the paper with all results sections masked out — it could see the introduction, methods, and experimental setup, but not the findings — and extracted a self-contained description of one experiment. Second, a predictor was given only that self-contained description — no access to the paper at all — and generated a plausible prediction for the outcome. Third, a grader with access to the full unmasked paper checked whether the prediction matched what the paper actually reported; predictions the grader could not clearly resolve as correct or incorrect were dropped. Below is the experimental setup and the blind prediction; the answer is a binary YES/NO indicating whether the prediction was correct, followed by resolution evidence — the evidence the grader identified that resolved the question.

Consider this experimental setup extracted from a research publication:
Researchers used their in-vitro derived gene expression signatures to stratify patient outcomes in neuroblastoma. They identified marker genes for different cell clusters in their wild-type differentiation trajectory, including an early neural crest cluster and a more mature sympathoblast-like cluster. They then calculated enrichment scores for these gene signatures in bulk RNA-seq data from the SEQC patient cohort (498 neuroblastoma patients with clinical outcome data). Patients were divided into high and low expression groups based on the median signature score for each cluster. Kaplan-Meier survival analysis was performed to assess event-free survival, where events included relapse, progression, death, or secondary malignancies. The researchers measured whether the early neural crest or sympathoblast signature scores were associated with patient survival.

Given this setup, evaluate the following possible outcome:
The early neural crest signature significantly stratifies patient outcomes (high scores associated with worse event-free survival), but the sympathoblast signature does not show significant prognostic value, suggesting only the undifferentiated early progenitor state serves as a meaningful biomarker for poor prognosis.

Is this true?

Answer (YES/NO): NO